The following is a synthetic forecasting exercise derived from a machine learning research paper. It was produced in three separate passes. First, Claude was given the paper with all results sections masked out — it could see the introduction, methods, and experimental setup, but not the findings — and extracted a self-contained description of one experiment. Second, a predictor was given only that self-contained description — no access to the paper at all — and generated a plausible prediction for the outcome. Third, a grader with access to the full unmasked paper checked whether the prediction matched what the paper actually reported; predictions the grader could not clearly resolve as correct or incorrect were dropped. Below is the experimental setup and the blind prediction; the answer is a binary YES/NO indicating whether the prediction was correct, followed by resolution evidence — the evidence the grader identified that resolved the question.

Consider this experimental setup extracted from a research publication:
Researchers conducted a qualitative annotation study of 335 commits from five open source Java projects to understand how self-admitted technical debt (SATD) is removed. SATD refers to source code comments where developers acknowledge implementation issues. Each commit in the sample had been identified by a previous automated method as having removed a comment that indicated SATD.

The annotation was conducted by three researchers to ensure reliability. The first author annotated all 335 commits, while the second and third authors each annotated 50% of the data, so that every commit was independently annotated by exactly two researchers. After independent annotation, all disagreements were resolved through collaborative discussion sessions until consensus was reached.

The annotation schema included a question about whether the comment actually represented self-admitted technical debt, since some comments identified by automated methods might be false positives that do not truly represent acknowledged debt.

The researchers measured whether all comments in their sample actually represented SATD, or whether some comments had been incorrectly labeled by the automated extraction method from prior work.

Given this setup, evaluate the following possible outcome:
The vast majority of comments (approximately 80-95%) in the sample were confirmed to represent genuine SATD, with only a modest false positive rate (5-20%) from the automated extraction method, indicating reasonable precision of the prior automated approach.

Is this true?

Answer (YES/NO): YES